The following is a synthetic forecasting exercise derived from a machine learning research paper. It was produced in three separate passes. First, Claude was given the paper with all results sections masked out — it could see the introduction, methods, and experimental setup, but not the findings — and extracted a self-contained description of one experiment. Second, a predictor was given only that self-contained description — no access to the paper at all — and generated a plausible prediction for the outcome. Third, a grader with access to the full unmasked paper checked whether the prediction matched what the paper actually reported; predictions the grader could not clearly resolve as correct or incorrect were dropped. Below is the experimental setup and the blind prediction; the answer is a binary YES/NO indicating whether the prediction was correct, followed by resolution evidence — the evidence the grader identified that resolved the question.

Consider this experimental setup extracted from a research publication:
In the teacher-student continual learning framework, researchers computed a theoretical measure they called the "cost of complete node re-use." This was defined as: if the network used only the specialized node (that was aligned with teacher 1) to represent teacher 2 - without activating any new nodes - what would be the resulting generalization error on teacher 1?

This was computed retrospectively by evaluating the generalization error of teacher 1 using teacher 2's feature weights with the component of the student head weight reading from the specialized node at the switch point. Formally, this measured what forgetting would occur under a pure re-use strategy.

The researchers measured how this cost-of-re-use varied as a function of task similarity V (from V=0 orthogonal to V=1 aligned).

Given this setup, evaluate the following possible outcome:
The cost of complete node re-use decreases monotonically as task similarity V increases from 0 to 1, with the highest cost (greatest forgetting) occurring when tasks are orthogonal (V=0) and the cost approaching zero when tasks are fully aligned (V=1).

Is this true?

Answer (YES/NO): YES